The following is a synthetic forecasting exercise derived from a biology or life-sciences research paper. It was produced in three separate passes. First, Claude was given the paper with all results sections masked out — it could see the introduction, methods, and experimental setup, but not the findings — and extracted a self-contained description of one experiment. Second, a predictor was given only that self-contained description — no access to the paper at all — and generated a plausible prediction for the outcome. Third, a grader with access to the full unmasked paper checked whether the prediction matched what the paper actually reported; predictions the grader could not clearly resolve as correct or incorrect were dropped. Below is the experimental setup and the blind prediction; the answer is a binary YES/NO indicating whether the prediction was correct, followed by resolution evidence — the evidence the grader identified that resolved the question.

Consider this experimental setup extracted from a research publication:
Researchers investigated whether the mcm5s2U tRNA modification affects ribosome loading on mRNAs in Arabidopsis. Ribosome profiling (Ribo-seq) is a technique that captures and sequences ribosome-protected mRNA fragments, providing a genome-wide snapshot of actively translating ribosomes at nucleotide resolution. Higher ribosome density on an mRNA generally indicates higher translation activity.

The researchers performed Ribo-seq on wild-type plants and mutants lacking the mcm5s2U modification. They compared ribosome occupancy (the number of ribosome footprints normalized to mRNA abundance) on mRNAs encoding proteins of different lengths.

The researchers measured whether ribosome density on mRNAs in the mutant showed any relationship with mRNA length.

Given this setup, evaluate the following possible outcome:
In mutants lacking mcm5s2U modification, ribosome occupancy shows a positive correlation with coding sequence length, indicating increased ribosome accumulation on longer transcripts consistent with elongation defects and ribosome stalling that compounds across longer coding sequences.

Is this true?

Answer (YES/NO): NO